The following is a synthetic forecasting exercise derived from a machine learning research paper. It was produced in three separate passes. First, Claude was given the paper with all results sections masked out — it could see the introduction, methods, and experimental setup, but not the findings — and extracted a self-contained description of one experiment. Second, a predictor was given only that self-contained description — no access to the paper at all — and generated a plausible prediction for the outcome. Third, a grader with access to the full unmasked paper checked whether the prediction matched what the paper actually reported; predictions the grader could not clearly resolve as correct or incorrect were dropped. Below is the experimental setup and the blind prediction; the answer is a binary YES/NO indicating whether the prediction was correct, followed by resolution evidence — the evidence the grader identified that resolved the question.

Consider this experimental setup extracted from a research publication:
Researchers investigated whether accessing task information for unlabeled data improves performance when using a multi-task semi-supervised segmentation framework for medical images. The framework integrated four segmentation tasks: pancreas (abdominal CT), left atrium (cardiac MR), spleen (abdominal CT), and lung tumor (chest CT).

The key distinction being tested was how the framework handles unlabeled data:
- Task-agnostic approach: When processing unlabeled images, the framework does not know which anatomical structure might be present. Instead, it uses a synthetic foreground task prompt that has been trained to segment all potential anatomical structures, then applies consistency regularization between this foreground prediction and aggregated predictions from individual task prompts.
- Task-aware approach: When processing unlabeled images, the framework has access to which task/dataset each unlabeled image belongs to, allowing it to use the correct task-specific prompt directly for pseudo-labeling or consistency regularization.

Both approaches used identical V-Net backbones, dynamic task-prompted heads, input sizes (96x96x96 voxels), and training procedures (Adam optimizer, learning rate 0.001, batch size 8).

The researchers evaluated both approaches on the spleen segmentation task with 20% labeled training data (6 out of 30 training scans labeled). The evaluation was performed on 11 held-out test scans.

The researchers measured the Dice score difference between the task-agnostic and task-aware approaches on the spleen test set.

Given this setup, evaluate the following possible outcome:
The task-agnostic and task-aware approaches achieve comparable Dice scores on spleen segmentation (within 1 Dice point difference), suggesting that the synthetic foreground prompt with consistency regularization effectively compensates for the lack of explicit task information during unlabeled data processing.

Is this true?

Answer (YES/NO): YES